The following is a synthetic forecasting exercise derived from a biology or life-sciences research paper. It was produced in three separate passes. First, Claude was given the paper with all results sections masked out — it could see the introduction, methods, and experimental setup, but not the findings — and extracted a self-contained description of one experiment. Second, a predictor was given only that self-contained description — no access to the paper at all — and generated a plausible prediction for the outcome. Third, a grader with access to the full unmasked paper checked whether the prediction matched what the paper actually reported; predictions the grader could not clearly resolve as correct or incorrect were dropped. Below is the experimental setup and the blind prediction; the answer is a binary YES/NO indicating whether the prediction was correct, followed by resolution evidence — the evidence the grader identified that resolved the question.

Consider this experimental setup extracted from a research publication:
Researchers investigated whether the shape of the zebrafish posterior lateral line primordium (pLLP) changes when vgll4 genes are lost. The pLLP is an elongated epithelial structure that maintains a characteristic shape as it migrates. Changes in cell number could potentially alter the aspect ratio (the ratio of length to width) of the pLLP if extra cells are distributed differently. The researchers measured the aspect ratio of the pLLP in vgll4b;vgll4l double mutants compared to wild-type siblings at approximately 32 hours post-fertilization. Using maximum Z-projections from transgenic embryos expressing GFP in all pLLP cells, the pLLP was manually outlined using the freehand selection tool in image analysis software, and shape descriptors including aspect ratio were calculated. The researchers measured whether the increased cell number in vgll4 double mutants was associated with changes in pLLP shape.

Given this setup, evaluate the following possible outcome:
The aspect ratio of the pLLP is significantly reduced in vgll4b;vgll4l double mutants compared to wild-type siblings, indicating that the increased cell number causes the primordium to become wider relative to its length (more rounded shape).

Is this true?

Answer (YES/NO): NO